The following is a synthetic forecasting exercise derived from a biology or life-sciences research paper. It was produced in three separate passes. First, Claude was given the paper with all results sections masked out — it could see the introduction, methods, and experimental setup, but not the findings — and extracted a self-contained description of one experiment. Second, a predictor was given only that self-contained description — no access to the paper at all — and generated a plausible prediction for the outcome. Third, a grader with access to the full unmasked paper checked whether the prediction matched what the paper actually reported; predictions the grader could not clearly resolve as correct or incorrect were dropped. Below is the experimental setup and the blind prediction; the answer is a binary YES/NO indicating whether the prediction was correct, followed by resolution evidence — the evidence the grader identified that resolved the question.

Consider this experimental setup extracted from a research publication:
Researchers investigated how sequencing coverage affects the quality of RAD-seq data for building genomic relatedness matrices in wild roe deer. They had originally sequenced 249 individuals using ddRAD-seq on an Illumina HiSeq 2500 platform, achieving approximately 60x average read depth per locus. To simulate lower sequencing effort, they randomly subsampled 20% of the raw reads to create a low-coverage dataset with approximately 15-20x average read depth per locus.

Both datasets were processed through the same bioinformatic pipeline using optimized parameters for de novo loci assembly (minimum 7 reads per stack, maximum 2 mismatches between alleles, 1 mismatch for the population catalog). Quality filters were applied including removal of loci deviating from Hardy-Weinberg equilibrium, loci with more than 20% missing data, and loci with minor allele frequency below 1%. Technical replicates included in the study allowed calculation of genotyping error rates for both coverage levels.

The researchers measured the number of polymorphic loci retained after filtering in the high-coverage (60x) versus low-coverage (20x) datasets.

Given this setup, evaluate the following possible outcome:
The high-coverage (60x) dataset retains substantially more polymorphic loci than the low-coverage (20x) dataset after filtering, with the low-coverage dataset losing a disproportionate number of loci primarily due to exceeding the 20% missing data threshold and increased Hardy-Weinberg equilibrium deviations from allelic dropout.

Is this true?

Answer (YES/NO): NO